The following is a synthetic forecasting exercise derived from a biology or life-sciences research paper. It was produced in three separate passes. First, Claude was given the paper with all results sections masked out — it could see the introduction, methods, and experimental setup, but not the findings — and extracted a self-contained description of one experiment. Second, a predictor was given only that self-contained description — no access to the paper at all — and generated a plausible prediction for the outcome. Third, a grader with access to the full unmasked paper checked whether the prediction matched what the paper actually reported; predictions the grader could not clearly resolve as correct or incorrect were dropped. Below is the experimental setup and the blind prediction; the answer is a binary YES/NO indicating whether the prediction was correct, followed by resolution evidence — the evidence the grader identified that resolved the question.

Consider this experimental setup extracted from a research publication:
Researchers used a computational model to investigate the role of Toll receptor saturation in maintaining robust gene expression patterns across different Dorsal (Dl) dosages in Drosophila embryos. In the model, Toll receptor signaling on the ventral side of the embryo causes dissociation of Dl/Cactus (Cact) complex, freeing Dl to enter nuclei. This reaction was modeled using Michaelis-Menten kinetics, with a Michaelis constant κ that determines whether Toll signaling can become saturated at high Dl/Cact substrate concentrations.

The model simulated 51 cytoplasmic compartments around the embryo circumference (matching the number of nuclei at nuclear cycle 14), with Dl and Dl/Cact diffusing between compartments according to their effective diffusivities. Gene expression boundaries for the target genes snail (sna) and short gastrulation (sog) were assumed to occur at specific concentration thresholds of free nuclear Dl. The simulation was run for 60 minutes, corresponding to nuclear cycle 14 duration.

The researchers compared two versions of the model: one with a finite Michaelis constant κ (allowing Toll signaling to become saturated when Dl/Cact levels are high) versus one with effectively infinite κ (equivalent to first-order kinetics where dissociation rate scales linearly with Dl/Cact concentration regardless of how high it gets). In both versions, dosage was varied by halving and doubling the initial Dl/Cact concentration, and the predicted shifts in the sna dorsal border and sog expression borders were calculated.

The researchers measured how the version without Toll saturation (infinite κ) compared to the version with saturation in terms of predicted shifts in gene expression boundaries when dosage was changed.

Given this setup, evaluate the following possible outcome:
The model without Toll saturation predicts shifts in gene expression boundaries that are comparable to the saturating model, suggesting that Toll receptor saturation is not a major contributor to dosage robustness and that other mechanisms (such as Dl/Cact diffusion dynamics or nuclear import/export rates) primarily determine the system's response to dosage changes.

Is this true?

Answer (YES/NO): NO